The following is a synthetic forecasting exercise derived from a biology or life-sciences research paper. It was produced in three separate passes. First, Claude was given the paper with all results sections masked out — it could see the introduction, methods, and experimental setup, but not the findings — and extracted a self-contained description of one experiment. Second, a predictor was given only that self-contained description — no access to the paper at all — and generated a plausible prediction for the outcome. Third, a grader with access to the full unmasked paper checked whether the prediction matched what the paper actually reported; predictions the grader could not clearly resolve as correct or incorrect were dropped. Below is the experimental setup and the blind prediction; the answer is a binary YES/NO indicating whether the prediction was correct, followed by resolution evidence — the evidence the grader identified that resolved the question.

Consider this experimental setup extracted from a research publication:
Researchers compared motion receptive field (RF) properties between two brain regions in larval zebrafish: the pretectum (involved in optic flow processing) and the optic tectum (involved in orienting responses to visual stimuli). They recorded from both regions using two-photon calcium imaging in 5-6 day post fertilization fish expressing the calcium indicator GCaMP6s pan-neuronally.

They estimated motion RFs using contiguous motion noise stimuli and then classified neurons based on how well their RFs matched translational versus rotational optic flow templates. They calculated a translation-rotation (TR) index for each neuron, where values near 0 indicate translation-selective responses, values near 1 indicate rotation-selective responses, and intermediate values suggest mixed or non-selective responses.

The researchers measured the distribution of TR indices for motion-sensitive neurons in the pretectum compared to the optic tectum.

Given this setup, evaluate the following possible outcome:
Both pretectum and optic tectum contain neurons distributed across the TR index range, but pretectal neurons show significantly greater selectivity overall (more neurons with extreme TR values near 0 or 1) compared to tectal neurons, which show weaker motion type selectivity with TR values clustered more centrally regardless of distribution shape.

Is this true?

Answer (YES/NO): NO